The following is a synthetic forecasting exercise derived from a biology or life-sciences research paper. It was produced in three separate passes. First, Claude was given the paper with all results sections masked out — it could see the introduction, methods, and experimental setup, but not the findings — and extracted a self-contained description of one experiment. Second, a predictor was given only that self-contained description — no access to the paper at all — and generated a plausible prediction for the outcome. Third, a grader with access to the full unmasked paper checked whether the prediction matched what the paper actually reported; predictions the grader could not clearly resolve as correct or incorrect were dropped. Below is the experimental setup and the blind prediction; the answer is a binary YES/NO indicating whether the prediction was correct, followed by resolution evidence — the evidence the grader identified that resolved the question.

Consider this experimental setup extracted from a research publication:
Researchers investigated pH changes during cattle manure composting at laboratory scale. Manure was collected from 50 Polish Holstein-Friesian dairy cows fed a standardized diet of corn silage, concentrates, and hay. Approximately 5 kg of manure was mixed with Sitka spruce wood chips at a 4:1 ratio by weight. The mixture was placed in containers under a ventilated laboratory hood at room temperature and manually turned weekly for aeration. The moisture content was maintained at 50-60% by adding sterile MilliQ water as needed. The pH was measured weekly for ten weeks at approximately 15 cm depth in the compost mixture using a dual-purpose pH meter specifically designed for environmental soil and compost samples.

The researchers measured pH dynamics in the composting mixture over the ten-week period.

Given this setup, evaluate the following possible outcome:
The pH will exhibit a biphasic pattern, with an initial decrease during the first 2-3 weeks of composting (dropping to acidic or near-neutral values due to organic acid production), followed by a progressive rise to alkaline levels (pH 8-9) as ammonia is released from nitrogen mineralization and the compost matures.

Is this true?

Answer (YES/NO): NO